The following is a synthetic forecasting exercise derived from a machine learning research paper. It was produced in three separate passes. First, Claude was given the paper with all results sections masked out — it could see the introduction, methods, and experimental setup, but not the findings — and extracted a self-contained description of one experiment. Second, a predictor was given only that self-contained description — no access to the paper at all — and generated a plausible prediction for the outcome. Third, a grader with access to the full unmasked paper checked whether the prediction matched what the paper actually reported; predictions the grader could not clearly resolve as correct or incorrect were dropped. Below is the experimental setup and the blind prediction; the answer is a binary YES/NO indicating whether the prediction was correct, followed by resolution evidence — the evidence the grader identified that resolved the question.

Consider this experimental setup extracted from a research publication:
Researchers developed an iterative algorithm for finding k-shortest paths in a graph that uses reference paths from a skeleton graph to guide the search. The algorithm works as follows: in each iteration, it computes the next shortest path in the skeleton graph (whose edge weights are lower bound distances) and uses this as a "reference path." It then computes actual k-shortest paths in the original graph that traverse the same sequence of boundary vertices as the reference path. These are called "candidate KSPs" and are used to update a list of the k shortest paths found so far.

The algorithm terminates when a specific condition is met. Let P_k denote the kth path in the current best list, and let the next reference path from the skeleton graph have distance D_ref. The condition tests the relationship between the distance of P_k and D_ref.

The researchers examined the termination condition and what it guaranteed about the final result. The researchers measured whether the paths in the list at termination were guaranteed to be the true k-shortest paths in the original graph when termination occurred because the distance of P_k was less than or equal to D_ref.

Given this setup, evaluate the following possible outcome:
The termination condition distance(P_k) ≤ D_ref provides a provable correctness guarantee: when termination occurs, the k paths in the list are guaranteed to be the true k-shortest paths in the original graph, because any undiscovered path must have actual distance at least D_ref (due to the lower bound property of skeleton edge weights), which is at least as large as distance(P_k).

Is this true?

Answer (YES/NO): YES